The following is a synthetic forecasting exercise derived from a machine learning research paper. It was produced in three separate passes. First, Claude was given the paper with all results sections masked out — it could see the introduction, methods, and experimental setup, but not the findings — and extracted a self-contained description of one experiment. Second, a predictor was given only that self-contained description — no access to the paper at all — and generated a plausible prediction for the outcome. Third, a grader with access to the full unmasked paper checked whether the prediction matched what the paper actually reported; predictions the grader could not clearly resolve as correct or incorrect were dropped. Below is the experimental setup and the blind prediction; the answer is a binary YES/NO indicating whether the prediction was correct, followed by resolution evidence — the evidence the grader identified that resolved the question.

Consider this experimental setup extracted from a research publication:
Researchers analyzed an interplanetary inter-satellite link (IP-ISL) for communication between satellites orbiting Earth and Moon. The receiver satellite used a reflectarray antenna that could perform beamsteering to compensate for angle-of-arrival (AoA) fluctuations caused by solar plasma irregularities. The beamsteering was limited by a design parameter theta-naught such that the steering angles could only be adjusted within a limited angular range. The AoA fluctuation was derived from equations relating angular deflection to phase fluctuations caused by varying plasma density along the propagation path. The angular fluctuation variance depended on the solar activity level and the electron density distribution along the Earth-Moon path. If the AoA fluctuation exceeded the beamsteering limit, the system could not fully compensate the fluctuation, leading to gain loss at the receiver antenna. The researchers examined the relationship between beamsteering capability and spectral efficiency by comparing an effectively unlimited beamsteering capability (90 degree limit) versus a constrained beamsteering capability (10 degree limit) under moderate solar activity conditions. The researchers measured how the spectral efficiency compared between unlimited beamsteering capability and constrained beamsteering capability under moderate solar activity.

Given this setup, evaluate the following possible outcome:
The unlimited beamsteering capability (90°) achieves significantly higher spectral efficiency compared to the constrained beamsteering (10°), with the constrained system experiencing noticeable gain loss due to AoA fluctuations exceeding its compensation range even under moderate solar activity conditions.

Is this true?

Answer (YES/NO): YES